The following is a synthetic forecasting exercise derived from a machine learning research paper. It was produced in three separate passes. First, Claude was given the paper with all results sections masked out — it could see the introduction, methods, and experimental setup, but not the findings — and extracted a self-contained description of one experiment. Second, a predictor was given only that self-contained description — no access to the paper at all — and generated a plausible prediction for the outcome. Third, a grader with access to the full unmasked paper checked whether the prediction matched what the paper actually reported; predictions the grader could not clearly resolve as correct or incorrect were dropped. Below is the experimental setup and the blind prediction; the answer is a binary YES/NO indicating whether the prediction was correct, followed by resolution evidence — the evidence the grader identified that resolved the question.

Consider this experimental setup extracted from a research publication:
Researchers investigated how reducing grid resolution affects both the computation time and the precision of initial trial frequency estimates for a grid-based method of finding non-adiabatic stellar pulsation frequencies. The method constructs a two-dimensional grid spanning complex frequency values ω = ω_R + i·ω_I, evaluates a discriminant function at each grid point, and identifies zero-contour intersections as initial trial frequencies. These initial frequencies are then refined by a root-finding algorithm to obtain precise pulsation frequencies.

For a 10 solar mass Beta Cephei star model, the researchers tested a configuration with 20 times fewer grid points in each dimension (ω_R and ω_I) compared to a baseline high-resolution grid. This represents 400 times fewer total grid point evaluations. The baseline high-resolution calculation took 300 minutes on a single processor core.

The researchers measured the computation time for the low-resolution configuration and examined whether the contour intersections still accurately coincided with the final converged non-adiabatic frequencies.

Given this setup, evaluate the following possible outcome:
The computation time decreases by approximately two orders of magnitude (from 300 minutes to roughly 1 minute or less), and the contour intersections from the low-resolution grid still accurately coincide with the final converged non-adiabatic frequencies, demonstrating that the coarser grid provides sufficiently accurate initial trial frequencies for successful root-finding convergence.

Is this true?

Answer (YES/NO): NO